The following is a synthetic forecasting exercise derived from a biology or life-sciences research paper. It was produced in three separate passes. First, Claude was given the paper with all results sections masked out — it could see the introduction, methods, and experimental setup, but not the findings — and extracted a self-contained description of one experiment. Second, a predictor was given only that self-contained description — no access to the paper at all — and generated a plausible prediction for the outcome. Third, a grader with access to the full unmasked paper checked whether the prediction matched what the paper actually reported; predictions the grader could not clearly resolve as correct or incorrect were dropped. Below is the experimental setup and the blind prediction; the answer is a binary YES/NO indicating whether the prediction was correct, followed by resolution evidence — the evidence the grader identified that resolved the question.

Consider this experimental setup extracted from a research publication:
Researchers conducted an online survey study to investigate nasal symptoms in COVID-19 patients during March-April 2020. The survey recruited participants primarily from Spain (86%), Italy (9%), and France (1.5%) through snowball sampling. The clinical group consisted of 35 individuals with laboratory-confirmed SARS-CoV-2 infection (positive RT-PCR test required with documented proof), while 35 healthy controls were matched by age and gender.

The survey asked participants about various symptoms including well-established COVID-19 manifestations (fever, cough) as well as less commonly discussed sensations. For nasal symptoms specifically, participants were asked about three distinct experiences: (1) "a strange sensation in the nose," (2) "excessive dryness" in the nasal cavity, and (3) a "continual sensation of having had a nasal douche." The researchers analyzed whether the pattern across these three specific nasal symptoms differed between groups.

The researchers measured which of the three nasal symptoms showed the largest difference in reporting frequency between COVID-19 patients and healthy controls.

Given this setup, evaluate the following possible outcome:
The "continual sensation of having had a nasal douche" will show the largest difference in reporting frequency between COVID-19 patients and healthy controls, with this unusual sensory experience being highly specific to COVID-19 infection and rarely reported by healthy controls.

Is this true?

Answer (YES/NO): YES